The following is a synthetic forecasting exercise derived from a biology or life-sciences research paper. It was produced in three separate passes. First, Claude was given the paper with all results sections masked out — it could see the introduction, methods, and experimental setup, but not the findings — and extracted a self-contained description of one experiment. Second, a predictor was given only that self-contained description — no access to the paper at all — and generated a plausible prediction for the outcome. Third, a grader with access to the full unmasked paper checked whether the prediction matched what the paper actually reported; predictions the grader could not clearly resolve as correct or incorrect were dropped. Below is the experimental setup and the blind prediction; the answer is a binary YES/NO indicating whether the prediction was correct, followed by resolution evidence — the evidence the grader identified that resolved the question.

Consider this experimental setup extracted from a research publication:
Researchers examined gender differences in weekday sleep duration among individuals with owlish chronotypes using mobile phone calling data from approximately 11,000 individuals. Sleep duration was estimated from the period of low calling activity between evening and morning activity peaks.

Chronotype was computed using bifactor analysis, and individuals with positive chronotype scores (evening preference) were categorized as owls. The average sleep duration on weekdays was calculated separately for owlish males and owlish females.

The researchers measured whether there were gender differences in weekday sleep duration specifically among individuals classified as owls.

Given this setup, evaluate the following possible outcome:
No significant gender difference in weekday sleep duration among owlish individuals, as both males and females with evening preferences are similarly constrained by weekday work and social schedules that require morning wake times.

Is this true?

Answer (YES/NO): NO